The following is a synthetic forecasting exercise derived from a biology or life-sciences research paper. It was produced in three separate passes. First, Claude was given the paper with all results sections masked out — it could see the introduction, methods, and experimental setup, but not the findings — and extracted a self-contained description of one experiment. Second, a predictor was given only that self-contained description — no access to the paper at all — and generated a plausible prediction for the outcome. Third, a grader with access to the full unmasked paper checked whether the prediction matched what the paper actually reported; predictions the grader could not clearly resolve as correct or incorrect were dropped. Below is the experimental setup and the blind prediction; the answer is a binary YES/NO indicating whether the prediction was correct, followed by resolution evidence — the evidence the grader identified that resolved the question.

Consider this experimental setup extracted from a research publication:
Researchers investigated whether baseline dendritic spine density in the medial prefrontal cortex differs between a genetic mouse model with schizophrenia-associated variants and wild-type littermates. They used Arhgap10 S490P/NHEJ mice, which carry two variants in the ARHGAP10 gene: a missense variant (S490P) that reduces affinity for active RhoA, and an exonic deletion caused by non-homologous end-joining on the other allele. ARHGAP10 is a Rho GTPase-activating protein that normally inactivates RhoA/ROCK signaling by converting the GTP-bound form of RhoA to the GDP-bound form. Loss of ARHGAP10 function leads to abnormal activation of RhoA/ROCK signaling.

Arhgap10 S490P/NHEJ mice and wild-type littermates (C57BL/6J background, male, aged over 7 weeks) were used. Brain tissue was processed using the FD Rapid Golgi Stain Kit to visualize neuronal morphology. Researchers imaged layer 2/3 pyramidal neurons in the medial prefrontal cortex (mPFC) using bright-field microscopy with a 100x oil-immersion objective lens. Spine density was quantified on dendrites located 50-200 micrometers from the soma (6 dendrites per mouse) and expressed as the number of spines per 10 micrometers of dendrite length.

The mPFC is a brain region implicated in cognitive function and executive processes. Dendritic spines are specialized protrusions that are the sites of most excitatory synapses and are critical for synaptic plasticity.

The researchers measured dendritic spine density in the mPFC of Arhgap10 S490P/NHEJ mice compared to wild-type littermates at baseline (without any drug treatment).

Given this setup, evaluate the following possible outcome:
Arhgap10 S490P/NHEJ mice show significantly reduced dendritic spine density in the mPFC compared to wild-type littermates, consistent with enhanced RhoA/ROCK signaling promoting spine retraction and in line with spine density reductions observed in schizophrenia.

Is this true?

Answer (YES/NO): YES